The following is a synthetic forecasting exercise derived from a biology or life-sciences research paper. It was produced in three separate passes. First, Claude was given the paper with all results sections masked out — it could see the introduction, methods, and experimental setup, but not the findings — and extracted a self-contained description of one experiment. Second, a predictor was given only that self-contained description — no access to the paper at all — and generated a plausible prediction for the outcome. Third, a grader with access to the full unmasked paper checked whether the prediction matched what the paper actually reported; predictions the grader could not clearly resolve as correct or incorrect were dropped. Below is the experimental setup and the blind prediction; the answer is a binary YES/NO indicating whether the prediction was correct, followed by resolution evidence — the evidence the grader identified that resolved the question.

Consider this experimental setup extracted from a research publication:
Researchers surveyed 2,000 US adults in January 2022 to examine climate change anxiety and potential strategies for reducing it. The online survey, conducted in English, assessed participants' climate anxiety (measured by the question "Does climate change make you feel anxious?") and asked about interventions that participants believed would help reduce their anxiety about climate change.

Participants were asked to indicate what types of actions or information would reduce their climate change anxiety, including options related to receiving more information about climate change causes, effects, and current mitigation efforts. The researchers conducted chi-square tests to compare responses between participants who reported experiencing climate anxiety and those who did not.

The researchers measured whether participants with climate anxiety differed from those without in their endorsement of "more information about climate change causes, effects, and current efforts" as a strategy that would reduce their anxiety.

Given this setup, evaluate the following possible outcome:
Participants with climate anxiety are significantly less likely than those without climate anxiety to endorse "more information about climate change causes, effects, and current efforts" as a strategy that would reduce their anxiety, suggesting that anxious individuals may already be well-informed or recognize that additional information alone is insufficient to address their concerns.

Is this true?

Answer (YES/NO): NO